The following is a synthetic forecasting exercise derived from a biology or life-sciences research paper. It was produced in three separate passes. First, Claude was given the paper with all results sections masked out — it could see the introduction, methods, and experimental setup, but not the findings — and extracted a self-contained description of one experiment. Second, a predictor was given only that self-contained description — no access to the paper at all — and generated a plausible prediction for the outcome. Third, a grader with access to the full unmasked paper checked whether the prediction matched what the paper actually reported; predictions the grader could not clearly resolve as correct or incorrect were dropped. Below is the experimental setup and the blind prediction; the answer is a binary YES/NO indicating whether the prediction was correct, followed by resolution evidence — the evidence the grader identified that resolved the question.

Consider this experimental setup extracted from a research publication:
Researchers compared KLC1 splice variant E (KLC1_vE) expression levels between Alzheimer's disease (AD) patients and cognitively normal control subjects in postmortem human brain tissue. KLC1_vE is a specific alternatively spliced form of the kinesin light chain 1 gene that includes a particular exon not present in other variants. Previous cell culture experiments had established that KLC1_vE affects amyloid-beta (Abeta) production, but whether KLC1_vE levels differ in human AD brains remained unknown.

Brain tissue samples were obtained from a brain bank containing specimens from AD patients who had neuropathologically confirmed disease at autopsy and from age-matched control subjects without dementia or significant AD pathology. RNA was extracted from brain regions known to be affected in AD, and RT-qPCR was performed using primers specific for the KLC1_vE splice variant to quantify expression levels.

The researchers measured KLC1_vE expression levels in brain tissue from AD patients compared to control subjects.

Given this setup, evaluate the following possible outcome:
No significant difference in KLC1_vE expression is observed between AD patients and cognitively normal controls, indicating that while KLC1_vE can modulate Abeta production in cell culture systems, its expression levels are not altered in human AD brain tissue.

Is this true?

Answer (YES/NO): NO